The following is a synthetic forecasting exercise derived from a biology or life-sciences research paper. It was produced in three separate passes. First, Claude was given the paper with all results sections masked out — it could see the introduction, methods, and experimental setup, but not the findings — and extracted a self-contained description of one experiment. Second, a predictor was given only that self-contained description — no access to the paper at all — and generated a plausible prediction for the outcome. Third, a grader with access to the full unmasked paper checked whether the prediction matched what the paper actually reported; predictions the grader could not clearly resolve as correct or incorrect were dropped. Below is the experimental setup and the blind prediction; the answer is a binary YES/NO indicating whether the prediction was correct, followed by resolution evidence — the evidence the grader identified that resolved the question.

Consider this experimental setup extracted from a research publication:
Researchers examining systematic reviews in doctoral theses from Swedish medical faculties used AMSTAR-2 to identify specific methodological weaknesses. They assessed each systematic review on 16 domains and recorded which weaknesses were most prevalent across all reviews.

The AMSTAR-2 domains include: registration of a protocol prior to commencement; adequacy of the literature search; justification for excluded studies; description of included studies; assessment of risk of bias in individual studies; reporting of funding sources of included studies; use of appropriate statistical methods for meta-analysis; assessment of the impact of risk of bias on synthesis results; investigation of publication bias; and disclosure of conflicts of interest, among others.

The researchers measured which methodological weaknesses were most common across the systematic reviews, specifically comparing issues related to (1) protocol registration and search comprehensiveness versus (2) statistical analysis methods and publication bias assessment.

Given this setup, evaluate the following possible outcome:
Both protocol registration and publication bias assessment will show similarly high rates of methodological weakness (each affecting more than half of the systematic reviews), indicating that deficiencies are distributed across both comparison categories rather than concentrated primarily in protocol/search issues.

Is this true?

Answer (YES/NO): NO